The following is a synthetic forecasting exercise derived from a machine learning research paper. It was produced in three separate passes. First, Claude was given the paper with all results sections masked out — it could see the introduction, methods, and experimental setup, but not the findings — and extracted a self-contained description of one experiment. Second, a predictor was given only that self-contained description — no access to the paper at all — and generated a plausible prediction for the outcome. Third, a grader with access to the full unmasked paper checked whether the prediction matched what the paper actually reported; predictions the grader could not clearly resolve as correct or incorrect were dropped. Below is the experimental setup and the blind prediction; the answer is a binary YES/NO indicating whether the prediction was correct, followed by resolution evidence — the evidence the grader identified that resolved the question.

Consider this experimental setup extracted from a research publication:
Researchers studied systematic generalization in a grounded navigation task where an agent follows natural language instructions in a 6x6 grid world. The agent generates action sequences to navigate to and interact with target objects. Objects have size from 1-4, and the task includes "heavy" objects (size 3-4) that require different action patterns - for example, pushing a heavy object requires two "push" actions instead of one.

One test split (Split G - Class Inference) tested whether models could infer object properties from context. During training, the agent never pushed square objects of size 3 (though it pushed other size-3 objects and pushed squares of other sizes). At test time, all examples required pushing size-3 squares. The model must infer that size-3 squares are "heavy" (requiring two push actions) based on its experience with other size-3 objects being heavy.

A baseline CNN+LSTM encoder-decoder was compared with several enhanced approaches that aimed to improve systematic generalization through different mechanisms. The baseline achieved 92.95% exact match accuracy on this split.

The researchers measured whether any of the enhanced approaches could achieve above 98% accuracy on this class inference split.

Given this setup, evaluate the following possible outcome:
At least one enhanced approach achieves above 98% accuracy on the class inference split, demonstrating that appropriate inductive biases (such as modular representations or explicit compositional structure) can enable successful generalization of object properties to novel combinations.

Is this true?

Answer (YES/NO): YES